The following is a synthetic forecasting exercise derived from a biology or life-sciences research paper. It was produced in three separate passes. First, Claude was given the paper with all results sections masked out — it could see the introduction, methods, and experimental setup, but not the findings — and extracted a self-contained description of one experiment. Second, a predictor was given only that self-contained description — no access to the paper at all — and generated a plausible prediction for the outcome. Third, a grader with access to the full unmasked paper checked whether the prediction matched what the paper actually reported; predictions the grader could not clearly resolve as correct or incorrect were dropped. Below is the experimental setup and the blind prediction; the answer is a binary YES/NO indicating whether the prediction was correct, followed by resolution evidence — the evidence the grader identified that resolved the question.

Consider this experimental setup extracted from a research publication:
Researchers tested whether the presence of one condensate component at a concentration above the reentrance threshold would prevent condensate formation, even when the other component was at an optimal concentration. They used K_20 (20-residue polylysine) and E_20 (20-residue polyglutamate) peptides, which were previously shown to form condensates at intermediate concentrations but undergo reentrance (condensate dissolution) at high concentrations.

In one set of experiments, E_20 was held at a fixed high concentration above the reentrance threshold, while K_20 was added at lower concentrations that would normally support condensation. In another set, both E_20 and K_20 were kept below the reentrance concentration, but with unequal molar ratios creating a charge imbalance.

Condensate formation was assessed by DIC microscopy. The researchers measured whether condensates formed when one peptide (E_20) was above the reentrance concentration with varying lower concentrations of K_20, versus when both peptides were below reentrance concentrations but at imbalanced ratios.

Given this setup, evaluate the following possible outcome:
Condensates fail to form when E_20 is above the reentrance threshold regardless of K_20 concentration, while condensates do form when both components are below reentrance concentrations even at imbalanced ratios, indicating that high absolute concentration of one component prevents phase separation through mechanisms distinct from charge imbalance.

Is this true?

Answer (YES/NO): YES